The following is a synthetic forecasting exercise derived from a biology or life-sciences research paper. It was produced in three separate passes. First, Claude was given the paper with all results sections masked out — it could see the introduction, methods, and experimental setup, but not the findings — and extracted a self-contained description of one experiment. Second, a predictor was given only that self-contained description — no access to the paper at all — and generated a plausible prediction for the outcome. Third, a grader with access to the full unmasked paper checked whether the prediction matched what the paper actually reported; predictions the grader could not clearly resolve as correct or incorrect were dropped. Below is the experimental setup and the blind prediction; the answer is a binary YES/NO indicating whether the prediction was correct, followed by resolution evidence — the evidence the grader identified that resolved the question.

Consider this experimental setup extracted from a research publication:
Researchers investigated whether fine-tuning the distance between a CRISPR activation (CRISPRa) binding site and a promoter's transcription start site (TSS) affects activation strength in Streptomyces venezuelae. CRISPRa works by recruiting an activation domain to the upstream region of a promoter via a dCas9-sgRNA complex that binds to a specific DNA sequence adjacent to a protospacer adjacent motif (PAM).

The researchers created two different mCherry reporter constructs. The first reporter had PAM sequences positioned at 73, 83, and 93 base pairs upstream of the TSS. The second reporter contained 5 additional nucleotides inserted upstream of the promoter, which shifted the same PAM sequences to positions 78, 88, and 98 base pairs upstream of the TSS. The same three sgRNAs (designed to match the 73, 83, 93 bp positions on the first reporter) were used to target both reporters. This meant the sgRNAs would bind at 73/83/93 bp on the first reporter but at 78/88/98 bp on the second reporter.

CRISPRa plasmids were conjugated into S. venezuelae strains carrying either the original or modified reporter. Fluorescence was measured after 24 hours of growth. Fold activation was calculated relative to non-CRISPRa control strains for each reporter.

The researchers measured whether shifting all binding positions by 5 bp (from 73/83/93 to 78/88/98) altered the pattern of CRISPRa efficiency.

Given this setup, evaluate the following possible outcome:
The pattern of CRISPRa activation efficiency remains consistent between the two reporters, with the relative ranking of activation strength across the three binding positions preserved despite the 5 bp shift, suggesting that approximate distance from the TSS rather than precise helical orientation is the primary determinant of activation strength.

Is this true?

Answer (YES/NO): NO